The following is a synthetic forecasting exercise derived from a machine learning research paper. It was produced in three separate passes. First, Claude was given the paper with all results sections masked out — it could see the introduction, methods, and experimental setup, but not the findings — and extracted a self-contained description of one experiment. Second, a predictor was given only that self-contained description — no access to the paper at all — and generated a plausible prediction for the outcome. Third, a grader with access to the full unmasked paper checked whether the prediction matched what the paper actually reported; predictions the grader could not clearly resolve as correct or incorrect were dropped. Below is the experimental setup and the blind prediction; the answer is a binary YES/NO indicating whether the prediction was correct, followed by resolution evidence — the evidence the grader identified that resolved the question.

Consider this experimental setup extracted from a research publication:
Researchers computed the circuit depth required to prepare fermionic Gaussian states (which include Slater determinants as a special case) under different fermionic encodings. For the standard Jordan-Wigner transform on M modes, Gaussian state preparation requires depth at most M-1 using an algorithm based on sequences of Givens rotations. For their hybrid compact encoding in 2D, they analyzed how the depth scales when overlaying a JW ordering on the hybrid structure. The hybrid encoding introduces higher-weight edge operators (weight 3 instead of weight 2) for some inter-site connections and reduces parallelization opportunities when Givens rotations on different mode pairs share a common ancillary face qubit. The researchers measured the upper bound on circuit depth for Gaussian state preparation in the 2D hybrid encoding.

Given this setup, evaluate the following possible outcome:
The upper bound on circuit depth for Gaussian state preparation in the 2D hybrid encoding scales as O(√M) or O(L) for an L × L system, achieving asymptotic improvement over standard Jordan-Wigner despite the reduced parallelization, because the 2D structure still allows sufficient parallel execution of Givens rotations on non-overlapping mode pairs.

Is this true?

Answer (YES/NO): NO